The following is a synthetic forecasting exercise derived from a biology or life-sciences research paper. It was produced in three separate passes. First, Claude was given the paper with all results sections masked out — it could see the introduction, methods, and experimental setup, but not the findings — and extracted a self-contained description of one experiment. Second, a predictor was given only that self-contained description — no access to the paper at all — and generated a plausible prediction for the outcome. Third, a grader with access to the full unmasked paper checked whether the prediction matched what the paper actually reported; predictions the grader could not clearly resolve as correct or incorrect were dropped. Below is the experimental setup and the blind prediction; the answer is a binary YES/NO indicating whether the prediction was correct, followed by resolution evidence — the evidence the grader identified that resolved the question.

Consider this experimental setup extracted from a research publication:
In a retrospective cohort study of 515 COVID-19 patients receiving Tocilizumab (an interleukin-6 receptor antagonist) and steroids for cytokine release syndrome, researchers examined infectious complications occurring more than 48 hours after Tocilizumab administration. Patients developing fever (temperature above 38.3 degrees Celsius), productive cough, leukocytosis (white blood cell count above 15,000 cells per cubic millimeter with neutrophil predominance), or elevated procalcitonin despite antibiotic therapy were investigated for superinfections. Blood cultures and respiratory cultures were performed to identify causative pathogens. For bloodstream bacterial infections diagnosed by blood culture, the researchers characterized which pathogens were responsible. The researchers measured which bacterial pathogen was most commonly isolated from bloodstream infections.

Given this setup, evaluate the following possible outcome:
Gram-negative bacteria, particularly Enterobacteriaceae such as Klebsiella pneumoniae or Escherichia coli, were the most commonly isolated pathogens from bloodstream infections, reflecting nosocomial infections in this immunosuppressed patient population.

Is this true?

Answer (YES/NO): NO